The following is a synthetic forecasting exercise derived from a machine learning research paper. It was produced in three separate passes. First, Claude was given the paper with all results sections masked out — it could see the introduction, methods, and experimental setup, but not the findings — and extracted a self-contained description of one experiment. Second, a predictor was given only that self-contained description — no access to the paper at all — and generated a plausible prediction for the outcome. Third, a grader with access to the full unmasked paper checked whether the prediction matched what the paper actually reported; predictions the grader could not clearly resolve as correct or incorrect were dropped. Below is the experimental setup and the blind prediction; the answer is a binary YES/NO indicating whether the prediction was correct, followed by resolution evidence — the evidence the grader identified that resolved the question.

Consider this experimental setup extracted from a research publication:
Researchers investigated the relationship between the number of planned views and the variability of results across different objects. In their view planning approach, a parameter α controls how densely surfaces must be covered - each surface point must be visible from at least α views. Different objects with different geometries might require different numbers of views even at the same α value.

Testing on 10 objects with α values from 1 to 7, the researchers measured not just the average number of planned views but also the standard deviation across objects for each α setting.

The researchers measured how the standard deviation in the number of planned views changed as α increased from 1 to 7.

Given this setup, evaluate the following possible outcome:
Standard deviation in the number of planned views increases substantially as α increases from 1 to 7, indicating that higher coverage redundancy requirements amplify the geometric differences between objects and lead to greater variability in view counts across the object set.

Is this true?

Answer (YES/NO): NO